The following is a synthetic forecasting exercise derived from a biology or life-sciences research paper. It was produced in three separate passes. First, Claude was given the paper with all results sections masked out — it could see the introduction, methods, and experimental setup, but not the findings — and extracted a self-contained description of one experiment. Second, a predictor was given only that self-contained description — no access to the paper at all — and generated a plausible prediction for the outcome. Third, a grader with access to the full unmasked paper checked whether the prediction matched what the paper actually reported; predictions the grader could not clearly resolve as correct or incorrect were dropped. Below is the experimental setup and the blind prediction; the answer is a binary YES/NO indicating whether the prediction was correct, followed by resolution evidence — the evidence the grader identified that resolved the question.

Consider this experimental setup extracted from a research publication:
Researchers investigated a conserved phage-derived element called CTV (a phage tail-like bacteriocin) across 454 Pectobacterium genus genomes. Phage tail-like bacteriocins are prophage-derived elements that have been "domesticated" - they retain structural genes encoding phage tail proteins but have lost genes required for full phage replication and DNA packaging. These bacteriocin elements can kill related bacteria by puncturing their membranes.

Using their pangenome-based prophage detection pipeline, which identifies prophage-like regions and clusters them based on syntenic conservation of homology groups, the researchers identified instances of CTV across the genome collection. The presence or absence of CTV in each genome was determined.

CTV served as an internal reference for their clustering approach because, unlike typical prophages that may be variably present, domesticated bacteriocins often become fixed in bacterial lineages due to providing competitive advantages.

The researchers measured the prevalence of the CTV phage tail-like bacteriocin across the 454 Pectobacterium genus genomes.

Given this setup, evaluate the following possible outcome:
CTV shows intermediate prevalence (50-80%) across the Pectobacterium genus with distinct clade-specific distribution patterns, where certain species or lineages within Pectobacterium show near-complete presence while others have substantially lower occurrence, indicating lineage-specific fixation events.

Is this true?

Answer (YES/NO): NO